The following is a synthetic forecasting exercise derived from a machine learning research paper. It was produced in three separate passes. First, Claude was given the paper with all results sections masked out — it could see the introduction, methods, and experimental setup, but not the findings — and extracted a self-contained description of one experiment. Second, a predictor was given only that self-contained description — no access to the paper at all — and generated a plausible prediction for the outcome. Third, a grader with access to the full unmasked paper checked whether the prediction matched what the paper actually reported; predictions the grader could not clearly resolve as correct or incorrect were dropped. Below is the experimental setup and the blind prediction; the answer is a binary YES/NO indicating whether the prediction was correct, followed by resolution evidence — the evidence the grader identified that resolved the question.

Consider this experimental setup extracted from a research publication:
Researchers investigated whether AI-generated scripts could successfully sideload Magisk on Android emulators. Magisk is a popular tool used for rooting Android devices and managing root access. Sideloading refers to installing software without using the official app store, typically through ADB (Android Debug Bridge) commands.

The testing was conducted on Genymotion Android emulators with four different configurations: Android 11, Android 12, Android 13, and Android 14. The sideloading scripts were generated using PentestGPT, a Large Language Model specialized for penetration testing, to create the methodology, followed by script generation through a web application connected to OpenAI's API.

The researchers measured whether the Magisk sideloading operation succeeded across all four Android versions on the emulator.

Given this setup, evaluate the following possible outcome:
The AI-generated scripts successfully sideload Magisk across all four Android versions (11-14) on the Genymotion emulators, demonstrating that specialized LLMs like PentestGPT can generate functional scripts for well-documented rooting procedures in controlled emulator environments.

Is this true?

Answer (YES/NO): YES